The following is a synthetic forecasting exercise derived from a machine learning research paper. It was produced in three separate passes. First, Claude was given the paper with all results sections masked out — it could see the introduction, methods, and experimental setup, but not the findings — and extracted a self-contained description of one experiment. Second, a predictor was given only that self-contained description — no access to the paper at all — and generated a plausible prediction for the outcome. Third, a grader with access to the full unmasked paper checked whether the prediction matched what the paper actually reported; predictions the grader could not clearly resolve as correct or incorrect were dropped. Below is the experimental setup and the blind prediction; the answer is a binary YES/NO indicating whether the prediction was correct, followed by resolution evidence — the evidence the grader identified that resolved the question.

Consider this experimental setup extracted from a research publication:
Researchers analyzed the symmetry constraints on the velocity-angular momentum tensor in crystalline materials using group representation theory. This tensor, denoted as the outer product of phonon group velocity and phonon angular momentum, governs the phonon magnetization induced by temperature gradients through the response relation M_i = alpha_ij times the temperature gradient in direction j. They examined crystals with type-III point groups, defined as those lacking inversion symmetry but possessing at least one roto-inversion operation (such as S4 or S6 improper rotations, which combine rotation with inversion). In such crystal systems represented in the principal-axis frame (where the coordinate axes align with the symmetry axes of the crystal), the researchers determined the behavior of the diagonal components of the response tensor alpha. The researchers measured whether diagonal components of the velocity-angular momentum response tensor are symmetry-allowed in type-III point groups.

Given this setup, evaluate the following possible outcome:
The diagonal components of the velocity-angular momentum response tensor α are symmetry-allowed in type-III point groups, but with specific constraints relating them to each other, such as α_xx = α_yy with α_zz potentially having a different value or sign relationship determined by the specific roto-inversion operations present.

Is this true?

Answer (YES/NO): NO